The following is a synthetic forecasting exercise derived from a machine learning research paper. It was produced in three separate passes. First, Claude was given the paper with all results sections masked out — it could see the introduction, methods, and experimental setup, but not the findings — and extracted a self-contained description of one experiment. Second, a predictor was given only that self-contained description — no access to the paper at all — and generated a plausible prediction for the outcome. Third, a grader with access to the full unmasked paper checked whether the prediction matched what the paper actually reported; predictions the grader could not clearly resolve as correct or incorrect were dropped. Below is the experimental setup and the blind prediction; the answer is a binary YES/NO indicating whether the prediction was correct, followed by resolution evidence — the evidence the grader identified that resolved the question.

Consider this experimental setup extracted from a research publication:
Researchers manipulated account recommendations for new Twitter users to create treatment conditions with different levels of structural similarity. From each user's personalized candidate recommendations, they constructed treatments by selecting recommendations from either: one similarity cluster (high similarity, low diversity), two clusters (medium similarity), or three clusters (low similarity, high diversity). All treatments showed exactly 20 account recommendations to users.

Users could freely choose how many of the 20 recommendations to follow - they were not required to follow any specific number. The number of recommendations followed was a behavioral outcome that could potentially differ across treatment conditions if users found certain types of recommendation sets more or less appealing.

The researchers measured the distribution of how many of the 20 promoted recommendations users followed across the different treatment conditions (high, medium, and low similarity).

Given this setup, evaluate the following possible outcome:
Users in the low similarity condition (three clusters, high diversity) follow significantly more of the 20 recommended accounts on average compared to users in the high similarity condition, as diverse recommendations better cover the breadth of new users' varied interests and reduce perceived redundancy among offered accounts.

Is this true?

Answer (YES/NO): NO